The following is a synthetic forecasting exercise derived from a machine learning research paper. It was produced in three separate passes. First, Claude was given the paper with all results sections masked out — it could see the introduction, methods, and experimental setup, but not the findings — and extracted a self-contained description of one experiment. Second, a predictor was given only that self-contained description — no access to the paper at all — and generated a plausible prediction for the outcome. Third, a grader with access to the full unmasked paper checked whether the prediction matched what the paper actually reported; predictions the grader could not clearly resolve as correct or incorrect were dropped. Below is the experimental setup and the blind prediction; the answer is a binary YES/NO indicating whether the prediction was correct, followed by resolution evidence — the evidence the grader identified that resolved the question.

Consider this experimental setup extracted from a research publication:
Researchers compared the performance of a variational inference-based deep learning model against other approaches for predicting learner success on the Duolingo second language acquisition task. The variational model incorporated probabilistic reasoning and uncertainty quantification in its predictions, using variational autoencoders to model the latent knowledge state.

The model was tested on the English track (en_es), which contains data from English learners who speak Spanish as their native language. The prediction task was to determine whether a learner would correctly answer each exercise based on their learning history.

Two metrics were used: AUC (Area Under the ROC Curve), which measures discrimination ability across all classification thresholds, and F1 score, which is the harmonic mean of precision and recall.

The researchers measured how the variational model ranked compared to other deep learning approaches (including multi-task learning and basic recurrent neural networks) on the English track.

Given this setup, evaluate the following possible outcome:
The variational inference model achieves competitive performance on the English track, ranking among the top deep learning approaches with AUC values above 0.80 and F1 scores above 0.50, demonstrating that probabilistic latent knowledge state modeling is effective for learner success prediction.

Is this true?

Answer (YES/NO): YES